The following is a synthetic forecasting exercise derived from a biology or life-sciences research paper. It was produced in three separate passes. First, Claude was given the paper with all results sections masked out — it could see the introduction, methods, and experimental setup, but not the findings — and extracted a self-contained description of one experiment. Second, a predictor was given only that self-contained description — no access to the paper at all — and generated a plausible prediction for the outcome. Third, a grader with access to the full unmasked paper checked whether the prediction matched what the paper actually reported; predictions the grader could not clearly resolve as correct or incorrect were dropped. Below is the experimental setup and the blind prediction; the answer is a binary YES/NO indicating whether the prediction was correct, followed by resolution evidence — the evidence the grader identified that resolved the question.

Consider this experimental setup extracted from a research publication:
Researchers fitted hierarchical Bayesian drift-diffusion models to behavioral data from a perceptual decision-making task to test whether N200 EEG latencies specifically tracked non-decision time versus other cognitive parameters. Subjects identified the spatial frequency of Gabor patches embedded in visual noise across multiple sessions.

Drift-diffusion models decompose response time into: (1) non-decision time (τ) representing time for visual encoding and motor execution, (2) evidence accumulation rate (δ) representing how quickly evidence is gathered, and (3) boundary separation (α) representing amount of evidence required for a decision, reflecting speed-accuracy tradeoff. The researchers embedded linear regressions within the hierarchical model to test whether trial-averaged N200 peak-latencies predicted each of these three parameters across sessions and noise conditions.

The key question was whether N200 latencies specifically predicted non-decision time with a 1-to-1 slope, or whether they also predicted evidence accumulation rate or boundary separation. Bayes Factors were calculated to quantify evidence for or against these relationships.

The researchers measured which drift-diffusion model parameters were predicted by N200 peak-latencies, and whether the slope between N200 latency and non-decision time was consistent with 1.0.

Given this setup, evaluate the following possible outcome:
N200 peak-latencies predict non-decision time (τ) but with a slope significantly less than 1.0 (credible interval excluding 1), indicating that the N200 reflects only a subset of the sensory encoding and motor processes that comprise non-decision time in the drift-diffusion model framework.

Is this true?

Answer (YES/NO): NO